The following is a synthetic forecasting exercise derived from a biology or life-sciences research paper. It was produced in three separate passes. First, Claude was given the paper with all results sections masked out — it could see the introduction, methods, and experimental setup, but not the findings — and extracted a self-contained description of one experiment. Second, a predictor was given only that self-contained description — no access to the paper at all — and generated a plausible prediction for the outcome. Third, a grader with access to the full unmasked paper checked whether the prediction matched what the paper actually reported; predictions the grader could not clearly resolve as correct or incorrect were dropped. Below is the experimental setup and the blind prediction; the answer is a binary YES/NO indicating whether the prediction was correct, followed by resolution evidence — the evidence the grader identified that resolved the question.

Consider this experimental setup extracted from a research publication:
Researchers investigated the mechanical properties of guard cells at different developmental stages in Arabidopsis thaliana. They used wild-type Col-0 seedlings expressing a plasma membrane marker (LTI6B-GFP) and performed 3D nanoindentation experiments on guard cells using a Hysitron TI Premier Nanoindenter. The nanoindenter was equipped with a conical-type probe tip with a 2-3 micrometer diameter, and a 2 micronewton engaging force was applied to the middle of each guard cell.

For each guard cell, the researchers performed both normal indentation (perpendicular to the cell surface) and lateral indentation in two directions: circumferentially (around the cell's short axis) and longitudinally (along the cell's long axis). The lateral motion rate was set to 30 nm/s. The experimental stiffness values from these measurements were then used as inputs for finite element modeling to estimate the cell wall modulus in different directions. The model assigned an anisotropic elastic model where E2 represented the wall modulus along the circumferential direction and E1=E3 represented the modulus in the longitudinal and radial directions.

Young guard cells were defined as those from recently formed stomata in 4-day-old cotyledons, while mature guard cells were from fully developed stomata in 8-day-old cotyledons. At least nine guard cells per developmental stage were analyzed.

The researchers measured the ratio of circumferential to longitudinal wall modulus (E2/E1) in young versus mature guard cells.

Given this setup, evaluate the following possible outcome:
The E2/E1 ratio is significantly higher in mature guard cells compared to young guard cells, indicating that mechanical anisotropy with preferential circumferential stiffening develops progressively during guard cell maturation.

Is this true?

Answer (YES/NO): YES